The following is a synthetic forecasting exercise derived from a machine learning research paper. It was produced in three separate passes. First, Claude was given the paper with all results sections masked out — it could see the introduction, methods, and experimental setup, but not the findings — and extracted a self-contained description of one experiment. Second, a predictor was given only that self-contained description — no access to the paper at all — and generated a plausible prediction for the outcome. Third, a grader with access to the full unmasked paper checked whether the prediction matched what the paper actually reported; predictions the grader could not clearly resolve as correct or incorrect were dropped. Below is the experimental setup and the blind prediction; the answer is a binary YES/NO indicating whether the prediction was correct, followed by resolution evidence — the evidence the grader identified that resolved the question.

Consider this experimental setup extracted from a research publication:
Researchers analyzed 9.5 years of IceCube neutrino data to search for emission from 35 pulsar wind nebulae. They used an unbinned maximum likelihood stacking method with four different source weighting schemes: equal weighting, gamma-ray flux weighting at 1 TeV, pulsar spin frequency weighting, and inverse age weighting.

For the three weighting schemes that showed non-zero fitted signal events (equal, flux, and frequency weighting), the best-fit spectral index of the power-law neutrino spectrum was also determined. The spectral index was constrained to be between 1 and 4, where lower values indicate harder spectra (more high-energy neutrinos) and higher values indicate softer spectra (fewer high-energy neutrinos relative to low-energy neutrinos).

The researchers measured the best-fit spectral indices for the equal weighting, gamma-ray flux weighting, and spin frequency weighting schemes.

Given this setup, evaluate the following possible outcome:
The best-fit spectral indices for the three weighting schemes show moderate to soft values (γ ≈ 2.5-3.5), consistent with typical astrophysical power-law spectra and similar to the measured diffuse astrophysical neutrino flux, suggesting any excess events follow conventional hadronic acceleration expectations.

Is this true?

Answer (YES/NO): NO